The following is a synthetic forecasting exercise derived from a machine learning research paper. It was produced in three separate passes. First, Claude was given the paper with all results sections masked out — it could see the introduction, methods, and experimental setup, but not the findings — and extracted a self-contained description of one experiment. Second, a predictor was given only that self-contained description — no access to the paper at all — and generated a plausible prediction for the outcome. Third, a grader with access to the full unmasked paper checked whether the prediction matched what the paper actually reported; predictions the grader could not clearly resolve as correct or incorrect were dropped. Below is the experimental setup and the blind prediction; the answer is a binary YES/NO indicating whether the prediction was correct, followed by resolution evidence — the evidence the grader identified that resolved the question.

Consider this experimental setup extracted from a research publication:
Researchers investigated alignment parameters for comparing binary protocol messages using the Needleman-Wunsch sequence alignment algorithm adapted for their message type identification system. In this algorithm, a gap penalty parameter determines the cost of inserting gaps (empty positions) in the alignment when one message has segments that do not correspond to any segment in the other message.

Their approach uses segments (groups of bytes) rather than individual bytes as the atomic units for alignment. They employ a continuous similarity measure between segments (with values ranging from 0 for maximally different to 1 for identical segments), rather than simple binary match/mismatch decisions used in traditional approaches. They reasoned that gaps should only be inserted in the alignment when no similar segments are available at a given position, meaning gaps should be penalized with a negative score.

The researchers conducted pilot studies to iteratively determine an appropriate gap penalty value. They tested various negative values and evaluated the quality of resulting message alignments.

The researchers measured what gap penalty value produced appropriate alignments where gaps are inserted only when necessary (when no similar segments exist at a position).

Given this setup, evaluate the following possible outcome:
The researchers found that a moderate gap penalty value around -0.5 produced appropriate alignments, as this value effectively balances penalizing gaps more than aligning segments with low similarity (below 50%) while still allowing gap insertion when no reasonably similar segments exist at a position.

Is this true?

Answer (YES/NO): NO